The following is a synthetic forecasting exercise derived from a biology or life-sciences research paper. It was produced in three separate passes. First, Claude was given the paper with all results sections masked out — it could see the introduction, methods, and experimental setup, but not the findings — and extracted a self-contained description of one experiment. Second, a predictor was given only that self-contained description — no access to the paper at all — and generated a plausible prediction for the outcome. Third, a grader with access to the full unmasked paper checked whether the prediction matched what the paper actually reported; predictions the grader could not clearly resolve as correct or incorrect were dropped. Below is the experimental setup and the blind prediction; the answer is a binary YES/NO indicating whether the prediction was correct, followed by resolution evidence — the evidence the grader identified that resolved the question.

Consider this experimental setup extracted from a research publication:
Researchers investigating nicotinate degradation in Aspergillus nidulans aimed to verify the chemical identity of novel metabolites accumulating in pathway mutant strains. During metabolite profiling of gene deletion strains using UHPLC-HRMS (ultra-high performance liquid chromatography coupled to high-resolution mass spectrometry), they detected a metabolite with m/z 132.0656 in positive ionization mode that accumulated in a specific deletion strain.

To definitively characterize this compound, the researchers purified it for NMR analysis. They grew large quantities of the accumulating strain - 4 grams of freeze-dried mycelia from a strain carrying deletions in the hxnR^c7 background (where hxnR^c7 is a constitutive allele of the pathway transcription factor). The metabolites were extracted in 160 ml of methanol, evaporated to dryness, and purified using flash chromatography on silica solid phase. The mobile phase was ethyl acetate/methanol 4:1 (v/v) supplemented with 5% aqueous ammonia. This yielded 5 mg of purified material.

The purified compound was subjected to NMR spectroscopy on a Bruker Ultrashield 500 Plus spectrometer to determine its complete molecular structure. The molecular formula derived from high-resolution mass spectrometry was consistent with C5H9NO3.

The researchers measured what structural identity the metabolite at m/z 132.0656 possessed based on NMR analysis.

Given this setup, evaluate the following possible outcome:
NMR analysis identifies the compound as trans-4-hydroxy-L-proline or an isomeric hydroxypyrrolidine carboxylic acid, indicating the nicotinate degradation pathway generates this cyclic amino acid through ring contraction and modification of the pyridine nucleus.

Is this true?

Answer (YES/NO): NO